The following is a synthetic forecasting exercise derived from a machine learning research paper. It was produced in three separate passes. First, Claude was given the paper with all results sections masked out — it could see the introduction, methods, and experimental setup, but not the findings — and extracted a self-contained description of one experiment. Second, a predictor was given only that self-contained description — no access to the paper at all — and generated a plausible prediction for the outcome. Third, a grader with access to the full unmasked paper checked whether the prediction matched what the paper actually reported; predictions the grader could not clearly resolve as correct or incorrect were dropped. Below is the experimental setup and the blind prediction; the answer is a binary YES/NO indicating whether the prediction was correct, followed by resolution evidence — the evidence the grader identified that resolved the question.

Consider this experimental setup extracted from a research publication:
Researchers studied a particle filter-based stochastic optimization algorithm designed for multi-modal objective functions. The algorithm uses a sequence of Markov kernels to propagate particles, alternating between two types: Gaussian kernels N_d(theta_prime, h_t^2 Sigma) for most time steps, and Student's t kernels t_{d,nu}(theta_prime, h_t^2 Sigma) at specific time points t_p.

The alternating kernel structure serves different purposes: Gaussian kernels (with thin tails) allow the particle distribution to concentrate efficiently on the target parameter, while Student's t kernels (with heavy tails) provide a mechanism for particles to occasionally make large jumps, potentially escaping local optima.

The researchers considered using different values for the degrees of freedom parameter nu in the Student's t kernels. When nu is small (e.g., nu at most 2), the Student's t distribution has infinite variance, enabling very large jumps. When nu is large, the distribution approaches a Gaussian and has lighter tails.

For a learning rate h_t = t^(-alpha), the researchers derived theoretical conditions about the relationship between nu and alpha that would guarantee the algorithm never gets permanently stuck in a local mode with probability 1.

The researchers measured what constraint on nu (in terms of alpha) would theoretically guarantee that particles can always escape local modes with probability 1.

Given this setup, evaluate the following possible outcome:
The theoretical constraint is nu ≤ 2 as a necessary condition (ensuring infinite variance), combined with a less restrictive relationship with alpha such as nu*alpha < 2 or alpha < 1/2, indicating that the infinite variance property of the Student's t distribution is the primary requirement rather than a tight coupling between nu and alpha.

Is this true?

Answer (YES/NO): NO